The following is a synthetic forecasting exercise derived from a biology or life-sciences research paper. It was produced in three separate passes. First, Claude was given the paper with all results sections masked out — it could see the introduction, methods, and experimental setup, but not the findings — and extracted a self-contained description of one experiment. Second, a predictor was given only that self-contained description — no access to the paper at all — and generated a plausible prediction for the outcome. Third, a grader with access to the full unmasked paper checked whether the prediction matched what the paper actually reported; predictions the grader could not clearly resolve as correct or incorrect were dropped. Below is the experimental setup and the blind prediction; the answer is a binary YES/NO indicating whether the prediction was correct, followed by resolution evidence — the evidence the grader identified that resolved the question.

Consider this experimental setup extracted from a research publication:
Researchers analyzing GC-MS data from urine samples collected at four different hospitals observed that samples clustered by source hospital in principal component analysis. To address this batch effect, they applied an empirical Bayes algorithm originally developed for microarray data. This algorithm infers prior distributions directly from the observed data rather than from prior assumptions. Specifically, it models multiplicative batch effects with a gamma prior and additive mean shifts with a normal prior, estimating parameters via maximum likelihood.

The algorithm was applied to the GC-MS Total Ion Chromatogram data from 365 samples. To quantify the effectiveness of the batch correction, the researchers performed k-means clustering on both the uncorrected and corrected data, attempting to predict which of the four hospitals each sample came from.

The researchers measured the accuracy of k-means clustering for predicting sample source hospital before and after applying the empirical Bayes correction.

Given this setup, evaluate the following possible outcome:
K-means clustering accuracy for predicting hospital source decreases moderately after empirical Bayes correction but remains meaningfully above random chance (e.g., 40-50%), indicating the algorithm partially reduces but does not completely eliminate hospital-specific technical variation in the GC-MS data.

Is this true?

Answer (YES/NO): NO